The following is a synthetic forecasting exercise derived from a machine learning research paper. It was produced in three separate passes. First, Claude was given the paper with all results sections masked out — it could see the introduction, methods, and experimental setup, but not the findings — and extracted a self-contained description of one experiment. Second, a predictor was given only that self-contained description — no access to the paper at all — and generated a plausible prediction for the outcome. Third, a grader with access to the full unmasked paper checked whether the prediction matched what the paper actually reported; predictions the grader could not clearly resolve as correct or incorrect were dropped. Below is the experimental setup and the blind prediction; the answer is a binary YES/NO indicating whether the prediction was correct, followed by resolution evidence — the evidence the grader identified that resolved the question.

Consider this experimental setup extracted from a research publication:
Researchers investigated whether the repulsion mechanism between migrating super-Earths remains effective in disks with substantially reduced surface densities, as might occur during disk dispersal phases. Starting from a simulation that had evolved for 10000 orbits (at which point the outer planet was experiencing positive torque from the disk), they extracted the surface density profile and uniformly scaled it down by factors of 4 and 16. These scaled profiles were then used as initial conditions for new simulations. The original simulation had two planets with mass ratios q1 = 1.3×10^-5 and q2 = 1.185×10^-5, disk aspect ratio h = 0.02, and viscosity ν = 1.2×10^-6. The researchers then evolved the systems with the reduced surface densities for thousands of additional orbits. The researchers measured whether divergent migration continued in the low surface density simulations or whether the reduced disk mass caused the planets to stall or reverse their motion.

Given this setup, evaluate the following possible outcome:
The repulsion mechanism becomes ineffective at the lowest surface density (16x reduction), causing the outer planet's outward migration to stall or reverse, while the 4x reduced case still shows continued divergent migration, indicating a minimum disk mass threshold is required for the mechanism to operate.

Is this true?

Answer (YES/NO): NO